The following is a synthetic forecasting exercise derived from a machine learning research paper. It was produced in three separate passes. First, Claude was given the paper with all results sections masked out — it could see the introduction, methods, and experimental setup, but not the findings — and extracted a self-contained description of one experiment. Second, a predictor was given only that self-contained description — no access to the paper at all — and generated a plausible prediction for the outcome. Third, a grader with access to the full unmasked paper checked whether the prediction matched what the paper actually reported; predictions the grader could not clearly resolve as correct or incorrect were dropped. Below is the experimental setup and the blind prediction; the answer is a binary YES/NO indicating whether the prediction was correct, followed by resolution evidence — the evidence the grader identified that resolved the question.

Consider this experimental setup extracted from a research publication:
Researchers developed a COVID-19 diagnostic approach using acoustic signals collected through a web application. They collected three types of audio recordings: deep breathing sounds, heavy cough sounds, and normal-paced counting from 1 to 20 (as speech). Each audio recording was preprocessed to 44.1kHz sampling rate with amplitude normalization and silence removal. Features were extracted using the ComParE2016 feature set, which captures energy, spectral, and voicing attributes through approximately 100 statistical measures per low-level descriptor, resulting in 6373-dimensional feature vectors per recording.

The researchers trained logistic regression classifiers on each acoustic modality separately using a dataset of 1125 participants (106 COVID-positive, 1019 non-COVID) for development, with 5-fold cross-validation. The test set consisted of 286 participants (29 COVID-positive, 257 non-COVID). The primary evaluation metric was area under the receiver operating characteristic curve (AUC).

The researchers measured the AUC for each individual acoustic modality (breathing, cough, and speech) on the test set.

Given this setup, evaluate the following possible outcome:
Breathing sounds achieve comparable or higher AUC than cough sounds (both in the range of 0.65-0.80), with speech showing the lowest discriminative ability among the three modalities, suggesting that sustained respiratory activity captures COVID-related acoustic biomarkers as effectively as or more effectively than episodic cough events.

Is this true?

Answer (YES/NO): NO